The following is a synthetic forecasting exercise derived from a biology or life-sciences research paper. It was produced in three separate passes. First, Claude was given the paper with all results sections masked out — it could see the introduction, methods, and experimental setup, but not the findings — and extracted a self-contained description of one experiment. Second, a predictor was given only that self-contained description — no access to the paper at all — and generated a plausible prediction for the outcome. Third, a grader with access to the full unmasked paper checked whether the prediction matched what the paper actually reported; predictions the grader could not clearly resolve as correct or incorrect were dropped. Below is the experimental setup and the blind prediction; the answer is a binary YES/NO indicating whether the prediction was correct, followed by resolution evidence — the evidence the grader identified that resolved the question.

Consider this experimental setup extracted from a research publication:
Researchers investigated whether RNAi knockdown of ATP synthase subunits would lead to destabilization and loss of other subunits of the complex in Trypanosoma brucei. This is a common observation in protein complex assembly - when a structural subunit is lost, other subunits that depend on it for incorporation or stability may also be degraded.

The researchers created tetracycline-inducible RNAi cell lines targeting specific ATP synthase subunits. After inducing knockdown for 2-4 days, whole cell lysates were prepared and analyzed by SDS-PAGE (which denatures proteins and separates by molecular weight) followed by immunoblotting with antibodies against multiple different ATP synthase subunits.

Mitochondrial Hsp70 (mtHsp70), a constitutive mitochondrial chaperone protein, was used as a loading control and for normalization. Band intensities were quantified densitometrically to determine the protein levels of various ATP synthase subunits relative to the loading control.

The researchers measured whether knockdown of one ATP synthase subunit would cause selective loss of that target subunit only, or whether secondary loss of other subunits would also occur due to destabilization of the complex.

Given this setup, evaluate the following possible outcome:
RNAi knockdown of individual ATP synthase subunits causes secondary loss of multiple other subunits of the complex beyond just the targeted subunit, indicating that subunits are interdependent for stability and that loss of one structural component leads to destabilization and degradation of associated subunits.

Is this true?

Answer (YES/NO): YES